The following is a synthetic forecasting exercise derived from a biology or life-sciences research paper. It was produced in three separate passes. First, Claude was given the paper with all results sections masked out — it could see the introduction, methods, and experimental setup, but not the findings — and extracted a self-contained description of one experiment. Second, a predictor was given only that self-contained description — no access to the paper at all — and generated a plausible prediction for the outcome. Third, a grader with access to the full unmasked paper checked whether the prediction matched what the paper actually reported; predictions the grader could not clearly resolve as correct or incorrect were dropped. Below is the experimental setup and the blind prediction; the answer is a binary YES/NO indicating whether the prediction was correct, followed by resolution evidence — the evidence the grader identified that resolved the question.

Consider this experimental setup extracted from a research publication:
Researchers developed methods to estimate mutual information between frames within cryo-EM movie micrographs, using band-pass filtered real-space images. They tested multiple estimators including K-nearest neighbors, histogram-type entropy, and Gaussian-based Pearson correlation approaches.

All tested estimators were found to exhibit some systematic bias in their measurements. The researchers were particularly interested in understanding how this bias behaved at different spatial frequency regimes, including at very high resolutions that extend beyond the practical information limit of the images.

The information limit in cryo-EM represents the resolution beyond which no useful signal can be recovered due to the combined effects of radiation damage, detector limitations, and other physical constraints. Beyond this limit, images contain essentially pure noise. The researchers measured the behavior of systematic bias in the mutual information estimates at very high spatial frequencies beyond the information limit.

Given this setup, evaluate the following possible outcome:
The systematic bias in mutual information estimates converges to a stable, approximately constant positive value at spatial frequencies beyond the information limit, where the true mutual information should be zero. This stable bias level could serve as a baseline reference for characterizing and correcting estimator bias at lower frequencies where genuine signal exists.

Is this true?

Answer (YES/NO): NO